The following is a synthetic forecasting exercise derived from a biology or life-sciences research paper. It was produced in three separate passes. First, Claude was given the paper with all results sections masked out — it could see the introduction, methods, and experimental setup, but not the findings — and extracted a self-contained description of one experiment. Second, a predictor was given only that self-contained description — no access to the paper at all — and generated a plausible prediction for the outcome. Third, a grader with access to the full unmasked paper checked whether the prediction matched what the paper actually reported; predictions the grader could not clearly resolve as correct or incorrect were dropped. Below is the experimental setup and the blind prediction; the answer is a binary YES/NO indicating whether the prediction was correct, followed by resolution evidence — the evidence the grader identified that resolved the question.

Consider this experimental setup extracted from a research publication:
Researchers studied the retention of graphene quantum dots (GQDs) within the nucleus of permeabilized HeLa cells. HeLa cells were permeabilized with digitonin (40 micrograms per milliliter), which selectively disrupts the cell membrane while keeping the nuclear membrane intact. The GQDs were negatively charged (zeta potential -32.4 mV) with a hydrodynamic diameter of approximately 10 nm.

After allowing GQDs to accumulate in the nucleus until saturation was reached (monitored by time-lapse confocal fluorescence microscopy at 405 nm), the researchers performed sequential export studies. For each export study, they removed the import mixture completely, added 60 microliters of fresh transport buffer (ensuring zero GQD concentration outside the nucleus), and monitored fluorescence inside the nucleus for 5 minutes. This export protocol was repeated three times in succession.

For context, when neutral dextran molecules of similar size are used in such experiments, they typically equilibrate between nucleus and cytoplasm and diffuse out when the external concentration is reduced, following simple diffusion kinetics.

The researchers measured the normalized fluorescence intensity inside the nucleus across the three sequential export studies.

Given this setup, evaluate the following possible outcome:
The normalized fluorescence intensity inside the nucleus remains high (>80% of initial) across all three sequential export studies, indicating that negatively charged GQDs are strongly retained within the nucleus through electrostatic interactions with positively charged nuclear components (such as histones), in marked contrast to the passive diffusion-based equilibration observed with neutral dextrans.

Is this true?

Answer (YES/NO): NO